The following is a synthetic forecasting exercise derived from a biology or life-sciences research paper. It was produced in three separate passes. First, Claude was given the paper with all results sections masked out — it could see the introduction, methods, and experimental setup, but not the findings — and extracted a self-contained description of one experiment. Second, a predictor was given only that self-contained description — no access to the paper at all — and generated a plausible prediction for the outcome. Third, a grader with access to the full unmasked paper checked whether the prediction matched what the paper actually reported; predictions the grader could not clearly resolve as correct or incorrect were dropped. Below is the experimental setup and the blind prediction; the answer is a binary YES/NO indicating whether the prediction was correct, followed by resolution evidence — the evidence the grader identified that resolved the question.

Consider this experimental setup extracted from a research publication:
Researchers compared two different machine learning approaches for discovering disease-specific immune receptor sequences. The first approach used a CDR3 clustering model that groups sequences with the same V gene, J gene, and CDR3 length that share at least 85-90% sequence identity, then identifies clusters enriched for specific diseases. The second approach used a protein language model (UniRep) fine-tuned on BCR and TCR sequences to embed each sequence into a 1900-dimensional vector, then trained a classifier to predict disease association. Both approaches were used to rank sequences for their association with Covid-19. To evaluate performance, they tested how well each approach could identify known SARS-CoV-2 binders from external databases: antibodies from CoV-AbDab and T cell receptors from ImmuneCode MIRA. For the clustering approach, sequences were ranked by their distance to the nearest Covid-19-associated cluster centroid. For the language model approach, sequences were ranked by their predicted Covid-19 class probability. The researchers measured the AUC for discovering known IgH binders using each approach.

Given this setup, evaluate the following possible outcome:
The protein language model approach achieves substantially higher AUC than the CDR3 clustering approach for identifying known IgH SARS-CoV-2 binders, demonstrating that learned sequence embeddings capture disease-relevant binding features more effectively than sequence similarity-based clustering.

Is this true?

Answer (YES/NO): YES